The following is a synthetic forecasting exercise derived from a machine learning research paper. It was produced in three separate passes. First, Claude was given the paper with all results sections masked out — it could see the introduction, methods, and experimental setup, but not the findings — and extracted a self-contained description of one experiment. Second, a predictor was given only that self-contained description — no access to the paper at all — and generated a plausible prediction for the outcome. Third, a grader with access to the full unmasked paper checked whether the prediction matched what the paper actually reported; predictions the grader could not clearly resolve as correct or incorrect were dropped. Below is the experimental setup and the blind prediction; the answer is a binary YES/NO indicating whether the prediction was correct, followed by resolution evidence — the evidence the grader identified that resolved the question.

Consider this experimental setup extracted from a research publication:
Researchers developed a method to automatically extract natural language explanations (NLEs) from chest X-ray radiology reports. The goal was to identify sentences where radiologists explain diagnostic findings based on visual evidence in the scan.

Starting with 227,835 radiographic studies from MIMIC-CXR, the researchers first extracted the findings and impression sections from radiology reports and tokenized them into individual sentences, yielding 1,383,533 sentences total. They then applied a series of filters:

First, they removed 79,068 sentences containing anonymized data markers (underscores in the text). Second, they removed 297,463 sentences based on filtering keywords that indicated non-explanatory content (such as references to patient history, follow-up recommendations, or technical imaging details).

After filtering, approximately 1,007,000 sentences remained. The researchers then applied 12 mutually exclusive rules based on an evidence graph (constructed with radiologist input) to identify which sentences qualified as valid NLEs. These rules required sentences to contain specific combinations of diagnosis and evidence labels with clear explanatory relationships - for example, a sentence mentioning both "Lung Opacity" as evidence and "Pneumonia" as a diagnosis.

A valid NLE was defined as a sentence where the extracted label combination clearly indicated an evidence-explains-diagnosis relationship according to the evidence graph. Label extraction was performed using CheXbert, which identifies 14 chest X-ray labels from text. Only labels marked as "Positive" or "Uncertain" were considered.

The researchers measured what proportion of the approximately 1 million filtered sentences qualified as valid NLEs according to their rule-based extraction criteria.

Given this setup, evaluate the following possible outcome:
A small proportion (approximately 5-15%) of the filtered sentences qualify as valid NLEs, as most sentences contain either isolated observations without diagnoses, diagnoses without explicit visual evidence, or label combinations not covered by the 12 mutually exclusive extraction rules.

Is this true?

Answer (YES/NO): NO